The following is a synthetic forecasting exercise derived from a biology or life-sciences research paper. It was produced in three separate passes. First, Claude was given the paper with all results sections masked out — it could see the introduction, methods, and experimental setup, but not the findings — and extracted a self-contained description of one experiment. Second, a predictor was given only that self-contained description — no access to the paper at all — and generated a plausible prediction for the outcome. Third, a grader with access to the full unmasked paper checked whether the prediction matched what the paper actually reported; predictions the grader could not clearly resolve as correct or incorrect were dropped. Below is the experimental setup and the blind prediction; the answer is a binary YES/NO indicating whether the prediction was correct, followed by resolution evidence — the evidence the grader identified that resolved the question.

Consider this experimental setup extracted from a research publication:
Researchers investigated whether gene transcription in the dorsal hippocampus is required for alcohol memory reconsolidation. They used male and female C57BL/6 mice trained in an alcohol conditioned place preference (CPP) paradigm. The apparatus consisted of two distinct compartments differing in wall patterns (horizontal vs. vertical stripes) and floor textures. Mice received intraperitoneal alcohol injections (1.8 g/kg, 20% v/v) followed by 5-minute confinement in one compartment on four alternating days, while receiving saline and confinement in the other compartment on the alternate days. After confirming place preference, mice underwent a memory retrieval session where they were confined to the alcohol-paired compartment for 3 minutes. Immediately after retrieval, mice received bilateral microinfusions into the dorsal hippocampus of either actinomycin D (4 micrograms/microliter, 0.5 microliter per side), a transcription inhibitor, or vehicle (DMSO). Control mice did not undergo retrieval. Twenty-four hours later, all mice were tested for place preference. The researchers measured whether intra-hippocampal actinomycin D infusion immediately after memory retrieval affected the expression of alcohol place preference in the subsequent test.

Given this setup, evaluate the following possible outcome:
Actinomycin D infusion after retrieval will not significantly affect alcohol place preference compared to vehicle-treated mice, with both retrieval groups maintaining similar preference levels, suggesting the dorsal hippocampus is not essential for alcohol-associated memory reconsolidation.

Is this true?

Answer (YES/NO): NO